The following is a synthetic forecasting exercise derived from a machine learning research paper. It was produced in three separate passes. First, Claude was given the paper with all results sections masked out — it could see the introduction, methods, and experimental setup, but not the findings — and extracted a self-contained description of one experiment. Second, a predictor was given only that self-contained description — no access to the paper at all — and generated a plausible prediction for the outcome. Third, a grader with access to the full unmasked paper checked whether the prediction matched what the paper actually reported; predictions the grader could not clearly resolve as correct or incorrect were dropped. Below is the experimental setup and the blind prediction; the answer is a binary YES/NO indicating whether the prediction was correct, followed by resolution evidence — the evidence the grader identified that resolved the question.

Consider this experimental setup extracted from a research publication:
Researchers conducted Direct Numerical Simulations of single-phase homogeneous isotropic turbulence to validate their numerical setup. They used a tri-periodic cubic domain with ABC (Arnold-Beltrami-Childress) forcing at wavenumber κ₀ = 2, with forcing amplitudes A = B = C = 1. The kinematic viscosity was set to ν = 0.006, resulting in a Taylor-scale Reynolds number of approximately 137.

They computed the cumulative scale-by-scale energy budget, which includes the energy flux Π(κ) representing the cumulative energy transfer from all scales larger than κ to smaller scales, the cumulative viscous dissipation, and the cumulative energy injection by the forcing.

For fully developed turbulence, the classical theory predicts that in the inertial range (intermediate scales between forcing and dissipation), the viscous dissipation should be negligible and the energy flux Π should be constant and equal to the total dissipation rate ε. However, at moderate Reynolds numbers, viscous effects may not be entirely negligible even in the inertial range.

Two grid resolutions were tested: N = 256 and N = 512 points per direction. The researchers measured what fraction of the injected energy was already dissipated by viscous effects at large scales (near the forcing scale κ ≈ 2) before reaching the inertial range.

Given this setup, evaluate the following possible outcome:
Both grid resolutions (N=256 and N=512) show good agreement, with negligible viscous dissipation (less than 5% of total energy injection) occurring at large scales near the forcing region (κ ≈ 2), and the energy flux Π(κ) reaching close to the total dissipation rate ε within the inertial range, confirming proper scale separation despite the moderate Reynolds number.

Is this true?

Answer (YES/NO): NO